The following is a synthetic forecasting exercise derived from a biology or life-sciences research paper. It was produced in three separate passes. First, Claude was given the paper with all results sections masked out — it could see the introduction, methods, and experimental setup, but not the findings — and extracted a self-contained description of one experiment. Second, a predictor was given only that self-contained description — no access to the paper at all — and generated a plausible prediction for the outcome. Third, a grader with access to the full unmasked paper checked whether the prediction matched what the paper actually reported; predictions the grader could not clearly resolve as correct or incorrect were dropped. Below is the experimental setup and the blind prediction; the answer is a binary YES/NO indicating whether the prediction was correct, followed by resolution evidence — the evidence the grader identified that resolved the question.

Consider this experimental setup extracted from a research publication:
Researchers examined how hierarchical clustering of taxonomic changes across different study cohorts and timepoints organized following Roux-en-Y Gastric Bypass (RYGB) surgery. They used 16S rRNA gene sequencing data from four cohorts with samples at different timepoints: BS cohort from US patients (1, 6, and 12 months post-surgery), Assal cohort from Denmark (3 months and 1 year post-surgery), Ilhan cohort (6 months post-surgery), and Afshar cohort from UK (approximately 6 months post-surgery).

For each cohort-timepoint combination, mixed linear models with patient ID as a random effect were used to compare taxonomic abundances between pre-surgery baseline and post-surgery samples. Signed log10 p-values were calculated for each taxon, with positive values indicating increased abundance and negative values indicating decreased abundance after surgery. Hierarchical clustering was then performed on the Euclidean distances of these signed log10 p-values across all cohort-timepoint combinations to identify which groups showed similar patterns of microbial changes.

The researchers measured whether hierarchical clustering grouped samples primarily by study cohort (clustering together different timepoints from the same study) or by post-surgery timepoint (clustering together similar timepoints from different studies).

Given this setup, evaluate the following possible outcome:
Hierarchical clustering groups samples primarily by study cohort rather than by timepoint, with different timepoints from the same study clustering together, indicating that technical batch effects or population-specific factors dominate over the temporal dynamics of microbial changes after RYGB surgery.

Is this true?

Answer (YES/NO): NO